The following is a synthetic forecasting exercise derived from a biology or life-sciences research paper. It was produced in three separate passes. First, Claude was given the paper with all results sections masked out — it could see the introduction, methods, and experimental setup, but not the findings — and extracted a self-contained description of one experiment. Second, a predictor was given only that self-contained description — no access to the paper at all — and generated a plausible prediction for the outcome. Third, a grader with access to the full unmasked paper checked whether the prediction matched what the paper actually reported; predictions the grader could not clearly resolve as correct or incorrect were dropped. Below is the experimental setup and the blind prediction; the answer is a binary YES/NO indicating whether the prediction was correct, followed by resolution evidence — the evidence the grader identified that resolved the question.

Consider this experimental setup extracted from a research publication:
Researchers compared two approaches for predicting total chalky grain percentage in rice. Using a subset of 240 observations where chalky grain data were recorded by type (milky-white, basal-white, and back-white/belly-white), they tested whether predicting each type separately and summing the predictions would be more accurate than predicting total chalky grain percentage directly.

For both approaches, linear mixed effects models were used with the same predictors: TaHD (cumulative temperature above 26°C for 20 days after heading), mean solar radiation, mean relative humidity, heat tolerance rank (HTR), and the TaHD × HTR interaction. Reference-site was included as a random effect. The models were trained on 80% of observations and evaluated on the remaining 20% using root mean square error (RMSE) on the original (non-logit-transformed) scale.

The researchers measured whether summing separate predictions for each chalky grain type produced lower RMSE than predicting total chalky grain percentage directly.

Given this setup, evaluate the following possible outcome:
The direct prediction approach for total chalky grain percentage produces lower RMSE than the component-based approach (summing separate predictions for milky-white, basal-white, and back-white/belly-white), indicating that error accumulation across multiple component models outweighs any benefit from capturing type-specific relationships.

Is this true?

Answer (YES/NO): YES